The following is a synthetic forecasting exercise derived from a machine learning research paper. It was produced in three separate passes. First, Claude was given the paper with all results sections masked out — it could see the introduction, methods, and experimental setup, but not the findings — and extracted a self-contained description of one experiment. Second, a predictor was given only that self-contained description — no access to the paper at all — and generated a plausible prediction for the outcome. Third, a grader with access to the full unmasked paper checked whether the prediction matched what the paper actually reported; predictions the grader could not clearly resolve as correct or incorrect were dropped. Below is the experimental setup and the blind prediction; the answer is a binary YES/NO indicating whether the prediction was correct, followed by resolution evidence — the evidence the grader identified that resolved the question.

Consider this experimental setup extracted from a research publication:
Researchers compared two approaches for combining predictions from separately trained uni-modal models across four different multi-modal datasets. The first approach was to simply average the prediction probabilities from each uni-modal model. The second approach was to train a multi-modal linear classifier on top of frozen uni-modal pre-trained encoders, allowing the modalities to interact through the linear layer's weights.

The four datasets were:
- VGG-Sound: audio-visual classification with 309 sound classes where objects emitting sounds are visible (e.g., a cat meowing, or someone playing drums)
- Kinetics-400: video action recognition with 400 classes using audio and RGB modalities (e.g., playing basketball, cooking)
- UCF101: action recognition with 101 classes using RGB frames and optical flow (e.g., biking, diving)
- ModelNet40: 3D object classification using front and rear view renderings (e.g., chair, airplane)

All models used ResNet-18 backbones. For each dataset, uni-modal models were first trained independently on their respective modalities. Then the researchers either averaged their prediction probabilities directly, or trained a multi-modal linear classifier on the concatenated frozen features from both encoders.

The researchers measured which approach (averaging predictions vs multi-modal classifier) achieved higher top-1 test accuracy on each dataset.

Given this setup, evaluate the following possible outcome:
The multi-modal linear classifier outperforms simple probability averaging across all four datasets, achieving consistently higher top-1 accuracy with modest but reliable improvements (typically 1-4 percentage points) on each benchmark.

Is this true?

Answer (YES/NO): NO